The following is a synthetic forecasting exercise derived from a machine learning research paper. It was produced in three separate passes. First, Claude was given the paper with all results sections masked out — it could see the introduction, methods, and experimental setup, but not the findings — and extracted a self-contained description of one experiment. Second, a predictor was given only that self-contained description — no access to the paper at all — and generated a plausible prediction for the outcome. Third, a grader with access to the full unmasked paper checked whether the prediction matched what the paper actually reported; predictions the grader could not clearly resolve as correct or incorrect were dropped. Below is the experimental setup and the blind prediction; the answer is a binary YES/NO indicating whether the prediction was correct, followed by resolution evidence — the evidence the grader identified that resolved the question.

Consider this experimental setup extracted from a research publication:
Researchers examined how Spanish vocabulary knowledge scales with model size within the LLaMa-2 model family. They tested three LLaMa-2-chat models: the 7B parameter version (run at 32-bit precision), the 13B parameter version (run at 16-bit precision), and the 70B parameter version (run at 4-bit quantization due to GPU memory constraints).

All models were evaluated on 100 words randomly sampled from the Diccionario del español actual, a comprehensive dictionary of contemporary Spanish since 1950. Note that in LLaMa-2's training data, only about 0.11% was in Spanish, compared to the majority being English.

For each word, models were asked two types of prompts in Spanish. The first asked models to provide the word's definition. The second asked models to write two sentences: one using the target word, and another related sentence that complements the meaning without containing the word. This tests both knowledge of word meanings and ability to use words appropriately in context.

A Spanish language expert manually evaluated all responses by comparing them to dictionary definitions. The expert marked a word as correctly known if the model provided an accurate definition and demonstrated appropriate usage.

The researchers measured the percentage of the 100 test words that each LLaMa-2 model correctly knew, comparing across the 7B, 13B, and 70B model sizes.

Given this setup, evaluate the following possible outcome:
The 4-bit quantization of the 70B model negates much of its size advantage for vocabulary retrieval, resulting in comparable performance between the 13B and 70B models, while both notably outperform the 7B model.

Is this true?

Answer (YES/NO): NO